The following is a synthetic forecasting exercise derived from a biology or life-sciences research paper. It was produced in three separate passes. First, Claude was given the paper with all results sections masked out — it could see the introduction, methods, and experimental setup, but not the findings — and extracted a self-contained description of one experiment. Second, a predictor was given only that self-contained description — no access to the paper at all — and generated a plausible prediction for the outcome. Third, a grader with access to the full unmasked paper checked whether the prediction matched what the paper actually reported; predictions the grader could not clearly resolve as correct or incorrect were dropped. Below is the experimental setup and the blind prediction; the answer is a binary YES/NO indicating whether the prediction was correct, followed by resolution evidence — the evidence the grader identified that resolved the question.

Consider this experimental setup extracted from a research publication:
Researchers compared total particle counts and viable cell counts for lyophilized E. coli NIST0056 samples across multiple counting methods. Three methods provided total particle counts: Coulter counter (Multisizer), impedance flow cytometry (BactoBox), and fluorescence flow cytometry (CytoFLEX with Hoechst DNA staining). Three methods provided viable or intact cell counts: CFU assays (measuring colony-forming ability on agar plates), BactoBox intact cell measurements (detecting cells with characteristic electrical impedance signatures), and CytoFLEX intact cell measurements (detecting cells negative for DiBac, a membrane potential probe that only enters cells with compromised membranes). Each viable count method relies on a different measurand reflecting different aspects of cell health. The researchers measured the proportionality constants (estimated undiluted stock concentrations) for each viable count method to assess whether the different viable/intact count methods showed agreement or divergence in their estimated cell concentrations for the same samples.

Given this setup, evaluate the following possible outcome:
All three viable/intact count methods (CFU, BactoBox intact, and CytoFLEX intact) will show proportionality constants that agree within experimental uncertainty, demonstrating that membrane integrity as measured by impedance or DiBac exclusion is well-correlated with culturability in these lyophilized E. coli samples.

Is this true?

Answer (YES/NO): NO